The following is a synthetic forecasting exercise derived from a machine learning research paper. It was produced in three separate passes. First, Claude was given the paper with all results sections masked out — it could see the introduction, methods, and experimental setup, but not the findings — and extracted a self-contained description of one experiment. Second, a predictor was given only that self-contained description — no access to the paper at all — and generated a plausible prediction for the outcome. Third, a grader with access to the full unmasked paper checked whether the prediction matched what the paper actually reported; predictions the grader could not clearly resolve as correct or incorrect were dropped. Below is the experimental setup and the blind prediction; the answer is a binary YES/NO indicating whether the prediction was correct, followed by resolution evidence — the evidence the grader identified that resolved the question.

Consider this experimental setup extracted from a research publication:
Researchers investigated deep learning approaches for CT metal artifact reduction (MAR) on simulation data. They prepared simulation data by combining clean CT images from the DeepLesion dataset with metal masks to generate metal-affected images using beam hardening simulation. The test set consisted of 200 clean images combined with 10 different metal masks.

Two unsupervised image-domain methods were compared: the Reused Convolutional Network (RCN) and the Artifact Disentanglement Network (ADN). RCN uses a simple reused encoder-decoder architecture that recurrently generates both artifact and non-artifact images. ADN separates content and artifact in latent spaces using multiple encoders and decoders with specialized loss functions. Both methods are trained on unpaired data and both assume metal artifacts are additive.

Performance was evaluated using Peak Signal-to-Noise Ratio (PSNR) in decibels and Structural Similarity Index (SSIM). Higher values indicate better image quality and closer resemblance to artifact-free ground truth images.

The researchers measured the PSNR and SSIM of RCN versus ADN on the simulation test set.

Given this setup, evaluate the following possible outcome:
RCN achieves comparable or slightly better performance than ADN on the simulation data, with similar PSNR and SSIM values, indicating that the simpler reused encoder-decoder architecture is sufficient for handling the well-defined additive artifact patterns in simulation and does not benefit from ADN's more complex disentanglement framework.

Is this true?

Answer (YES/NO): NO